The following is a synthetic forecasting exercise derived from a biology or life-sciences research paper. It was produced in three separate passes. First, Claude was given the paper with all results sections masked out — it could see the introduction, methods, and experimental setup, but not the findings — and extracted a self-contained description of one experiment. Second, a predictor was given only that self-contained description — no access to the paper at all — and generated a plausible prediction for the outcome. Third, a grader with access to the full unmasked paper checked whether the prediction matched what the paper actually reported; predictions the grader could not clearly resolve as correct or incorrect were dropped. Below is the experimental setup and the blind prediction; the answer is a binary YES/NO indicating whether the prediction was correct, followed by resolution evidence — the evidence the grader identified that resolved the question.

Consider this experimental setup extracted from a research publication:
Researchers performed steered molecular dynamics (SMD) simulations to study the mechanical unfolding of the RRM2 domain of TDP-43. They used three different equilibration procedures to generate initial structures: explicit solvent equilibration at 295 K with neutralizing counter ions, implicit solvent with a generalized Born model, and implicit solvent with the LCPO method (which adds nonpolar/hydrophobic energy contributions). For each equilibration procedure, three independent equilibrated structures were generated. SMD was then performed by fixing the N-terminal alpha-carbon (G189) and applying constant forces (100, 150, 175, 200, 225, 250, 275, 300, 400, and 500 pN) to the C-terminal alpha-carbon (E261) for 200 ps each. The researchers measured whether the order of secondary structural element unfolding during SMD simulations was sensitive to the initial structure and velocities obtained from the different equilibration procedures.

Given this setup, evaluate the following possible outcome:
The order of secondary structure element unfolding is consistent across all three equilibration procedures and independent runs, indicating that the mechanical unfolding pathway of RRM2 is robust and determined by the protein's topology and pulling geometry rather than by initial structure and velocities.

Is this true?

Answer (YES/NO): YES